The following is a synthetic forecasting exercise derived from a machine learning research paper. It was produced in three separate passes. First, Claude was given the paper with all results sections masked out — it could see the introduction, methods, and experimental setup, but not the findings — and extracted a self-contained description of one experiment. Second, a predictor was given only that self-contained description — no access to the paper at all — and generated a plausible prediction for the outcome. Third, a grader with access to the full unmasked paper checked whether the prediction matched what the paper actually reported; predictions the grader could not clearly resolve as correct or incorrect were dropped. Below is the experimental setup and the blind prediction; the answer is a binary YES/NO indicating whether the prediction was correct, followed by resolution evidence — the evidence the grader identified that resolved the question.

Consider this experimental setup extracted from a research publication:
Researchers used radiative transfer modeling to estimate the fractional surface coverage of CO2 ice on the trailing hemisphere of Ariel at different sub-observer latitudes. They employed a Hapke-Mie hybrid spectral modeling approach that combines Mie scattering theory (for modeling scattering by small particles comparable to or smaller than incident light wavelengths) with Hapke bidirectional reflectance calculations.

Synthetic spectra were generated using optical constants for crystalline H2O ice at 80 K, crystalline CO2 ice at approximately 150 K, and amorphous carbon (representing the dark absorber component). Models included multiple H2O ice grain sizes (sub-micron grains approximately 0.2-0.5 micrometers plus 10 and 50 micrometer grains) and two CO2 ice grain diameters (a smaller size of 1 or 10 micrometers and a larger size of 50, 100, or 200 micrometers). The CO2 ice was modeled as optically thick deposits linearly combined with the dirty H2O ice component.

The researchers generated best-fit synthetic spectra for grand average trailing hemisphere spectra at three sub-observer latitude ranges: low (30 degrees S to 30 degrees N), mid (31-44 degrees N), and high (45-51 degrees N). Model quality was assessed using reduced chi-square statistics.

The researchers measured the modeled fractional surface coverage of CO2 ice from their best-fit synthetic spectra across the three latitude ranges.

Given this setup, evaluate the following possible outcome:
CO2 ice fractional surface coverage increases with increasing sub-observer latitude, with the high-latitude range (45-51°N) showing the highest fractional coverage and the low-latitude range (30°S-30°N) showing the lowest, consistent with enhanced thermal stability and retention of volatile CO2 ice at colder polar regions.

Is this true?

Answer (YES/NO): NO